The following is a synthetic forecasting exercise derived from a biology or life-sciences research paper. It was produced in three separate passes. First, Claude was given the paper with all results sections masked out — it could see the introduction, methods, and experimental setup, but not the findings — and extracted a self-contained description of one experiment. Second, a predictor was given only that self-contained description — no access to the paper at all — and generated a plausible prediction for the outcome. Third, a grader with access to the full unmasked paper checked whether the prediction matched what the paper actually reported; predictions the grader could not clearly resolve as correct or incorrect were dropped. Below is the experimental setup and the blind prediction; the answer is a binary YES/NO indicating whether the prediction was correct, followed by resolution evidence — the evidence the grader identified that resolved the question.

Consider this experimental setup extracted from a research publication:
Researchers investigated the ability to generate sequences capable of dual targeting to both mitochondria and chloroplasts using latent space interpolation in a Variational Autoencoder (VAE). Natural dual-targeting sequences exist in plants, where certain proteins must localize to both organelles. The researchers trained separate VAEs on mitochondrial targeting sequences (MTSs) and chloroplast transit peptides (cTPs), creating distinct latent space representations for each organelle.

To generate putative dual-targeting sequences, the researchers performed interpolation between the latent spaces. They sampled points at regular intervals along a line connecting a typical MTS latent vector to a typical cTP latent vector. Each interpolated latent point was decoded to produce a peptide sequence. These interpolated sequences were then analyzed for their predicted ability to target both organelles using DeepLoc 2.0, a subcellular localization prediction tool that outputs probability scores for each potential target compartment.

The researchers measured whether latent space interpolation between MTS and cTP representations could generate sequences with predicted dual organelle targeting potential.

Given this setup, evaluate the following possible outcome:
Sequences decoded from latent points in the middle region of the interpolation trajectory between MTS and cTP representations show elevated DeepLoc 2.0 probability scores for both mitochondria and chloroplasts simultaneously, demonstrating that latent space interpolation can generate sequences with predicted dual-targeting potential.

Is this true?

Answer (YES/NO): YES